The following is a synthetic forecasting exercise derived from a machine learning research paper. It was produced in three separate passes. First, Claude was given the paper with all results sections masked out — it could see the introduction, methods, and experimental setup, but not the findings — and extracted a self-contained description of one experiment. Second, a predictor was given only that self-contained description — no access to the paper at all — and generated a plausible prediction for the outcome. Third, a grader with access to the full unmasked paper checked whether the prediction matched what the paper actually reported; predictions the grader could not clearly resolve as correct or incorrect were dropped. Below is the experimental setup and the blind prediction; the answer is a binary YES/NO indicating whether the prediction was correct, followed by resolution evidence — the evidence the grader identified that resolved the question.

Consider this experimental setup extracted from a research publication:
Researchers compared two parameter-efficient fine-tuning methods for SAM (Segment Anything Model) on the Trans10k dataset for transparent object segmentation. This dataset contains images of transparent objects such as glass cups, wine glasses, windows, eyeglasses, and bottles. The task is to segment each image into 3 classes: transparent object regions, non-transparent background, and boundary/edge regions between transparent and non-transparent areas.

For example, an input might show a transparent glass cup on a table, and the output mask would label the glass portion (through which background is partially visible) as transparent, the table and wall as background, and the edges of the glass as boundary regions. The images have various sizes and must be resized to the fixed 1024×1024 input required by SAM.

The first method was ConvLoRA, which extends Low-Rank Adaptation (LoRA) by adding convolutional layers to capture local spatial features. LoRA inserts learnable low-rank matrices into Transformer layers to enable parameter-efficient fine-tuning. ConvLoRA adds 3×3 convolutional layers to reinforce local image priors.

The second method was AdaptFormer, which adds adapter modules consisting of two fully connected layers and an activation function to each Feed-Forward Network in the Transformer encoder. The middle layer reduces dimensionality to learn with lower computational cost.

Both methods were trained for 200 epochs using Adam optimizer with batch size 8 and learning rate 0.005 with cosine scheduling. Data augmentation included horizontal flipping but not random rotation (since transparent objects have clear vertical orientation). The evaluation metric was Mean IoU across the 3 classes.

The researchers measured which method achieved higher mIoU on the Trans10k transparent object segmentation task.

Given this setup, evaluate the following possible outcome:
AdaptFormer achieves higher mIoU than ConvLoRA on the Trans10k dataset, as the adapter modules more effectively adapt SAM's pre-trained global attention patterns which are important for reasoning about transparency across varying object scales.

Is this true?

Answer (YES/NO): YES